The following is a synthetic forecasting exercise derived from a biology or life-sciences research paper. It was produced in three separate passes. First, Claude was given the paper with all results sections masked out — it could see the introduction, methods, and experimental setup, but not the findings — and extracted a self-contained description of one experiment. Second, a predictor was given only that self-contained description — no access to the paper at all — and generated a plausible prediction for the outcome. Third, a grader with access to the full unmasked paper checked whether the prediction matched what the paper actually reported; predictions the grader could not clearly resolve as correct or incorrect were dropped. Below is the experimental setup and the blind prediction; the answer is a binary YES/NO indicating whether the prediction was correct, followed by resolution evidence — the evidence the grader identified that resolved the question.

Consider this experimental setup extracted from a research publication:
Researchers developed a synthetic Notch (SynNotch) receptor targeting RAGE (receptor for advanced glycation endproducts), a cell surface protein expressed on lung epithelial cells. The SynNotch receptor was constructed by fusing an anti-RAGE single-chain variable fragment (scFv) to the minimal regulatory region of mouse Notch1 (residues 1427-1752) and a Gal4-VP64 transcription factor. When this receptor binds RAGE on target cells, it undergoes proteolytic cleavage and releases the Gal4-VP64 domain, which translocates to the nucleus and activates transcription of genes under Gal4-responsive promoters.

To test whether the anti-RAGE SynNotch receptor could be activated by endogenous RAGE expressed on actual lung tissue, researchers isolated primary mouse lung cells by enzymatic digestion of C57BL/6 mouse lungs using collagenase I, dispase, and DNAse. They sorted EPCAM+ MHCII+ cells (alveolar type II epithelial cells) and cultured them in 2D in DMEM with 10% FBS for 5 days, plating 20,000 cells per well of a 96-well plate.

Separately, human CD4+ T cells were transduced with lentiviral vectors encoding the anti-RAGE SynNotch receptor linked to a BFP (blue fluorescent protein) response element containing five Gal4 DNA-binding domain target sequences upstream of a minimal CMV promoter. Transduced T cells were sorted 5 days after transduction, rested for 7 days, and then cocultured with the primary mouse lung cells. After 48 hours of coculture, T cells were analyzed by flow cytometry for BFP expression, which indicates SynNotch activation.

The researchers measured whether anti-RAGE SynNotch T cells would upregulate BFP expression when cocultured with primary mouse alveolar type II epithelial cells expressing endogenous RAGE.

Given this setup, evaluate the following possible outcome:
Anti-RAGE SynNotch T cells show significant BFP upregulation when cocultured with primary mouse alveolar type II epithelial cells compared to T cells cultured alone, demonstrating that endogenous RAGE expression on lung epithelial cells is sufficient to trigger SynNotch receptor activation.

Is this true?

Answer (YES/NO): YES